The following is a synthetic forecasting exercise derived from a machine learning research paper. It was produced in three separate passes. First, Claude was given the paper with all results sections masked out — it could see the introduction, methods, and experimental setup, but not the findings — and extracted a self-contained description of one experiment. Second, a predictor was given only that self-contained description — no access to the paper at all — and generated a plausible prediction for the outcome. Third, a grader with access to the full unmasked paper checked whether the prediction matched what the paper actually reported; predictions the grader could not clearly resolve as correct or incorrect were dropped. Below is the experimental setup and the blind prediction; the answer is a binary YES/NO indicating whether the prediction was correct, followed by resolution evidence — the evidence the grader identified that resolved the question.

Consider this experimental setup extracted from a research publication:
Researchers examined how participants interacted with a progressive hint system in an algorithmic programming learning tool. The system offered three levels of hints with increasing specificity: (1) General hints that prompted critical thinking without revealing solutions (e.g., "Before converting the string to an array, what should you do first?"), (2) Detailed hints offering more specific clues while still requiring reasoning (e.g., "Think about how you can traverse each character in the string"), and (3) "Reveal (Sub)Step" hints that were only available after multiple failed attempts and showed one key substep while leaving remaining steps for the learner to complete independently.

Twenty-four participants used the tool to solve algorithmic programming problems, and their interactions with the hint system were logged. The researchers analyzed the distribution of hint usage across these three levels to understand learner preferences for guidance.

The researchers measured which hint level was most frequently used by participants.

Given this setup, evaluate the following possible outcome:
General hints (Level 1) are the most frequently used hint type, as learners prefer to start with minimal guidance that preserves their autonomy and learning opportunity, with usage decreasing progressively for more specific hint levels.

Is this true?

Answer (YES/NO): YES